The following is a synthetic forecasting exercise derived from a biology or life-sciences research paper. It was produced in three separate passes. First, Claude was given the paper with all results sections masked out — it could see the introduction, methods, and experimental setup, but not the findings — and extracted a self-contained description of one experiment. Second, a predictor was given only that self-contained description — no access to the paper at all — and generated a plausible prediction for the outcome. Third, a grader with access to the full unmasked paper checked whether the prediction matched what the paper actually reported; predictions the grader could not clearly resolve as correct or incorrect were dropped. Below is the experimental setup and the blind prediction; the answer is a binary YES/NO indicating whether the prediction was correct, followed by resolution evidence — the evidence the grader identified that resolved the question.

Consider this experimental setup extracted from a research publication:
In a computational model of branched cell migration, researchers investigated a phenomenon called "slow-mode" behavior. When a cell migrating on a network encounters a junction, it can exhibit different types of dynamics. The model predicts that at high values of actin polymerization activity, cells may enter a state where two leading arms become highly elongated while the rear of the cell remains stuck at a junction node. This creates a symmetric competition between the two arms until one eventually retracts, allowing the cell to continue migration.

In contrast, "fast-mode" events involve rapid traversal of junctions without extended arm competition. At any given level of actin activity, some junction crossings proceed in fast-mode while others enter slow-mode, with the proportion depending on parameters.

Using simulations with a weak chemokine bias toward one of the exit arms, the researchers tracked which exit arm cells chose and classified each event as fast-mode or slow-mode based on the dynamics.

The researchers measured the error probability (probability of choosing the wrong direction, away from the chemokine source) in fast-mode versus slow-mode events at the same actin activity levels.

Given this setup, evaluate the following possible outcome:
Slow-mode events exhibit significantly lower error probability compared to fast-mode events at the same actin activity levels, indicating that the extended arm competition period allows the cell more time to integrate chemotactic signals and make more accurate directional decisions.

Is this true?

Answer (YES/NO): YES